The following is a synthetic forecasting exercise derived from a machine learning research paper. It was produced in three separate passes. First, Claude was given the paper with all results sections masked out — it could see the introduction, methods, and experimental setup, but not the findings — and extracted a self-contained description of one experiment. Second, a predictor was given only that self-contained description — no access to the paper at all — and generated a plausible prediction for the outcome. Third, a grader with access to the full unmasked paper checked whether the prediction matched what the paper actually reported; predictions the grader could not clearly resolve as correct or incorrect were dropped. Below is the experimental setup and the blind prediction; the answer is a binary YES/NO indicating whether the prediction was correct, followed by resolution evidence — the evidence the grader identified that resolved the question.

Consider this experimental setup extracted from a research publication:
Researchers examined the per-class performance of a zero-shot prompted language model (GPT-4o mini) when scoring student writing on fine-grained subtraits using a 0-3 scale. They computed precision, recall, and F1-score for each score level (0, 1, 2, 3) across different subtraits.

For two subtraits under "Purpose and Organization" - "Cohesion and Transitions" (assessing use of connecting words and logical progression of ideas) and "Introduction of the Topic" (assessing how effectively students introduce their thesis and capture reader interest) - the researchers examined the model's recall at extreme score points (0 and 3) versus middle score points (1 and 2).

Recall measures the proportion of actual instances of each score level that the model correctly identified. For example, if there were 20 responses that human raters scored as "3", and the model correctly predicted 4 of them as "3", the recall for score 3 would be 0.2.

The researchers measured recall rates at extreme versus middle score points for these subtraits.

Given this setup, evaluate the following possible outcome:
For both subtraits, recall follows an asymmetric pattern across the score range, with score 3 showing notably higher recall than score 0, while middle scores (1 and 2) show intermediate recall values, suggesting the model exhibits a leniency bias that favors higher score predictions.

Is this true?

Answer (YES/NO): NO